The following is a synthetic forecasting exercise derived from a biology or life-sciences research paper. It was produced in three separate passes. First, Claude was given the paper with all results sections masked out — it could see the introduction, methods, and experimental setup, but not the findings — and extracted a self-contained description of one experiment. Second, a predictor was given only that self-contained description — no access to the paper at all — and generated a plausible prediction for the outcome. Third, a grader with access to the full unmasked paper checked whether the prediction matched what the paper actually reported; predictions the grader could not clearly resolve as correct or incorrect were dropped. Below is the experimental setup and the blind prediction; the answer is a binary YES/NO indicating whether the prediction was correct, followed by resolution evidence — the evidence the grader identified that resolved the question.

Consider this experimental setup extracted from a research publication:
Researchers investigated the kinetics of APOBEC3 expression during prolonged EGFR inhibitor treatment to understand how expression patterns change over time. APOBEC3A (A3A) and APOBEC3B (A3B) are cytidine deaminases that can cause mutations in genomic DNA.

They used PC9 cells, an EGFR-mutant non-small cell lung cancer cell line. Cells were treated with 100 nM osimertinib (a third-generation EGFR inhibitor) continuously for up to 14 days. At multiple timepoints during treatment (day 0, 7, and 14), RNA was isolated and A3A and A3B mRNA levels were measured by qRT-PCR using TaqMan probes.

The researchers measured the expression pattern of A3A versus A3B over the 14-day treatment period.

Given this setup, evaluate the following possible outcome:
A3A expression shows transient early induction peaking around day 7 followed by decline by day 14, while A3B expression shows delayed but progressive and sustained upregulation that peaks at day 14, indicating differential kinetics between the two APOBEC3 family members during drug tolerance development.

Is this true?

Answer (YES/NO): NO